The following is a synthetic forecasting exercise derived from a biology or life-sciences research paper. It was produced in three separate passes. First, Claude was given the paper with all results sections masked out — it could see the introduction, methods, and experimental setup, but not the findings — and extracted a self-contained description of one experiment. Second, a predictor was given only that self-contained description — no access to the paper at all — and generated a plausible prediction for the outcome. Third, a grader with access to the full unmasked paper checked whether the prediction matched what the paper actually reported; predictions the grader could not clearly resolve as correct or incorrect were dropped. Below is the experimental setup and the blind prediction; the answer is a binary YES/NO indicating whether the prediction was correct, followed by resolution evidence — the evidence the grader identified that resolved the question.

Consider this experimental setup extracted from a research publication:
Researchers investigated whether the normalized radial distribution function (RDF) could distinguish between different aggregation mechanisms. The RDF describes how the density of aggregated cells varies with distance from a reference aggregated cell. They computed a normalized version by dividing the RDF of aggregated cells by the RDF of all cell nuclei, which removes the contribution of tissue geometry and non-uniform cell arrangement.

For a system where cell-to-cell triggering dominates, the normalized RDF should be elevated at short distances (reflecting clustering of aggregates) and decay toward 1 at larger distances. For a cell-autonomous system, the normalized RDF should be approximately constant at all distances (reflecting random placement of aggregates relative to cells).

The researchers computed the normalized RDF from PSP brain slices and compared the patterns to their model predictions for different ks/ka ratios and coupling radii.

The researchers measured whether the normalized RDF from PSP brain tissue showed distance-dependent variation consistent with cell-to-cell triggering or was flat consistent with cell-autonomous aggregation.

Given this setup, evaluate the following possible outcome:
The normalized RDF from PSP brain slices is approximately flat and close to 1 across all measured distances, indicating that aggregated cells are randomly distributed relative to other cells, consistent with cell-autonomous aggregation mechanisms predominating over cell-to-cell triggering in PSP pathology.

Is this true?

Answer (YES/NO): NO